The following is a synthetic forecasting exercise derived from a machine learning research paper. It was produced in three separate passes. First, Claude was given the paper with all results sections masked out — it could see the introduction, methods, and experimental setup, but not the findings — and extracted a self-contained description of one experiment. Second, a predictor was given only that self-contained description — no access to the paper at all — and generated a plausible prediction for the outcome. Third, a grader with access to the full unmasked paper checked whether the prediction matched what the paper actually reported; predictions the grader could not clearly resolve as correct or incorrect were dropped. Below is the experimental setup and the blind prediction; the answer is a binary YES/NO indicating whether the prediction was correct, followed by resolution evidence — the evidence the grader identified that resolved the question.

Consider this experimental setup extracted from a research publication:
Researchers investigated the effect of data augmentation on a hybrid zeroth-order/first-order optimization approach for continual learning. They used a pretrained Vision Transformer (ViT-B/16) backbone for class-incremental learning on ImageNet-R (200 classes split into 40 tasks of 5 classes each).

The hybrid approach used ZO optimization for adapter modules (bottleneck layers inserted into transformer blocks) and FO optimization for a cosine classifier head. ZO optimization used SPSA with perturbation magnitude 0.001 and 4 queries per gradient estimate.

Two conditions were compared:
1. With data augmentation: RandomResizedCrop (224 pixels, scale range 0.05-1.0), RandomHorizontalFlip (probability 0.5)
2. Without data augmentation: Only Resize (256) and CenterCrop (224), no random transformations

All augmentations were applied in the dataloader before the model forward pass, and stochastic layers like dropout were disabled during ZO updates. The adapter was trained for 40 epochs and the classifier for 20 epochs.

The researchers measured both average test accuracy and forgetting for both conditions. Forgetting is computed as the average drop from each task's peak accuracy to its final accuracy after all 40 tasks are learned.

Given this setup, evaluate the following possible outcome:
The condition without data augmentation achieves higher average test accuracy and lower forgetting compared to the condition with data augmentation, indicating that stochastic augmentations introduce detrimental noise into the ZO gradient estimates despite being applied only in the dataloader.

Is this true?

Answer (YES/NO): NO